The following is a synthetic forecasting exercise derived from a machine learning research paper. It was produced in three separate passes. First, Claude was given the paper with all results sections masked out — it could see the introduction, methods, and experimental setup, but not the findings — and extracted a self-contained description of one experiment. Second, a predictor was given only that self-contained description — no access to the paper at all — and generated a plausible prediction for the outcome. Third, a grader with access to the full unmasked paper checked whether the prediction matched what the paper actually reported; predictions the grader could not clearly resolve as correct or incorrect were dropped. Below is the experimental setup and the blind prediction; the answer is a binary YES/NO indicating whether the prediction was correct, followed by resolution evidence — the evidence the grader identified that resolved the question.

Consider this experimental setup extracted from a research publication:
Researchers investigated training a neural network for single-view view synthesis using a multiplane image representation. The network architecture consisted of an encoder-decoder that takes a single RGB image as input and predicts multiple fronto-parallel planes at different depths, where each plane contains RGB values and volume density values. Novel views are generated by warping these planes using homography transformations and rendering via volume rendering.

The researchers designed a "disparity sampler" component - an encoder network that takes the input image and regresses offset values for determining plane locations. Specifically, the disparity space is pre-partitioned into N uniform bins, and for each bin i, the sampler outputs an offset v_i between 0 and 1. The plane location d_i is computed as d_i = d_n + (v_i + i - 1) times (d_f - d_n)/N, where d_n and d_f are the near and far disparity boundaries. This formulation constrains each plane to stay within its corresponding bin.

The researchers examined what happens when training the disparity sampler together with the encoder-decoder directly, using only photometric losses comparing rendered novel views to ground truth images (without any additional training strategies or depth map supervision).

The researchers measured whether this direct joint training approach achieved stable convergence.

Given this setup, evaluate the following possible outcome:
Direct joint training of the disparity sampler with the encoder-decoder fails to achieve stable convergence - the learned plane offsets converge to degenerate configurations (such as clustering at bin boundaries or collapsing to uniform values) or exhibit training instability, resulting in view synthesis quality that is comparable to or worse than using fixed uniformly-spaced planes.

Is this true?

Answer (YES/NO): YES